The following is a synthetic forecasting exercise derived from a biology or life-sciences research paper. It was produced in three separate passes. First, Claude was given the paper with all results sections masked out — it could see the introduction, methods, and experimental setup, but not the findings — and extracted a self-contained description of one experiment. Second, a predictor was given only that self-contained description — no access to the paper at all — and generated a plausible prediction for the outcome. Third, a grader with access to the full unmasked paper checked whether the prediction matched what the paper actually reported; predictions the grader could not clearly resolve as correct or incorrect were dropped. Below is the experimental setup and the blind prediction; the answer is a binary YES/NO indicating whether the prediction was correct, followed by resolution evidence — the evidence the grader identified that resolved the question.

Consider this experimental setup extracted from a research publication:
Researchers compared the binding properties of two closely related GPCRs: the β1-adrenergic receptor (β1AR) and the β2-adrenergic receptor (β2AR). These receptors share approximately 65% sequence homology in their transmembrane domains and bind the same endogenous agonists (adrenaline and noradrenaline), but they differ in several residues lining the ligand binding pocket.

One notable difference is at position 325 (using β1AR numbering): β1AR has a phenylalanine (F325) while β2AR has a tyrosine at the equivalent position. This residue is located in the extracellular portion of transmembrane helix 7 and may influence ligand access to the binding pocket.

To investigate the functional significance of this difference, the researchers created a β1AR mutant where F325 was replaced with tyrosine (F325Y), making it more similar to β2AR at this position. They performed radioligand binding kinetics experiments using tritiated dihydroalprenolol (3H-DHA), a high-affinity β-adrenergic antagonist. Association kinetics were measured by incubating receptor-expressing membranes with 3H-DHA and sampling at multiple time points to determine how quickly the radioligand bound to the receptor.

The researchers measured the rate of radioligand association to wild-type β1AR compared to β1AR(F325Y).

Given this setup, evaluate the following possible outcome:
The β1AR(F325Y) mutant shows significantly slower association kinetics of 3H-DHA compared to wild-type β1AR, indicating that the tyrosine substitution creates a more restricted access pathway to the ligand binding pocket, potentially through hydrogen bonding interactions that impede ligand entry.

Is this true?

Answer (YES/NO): YES